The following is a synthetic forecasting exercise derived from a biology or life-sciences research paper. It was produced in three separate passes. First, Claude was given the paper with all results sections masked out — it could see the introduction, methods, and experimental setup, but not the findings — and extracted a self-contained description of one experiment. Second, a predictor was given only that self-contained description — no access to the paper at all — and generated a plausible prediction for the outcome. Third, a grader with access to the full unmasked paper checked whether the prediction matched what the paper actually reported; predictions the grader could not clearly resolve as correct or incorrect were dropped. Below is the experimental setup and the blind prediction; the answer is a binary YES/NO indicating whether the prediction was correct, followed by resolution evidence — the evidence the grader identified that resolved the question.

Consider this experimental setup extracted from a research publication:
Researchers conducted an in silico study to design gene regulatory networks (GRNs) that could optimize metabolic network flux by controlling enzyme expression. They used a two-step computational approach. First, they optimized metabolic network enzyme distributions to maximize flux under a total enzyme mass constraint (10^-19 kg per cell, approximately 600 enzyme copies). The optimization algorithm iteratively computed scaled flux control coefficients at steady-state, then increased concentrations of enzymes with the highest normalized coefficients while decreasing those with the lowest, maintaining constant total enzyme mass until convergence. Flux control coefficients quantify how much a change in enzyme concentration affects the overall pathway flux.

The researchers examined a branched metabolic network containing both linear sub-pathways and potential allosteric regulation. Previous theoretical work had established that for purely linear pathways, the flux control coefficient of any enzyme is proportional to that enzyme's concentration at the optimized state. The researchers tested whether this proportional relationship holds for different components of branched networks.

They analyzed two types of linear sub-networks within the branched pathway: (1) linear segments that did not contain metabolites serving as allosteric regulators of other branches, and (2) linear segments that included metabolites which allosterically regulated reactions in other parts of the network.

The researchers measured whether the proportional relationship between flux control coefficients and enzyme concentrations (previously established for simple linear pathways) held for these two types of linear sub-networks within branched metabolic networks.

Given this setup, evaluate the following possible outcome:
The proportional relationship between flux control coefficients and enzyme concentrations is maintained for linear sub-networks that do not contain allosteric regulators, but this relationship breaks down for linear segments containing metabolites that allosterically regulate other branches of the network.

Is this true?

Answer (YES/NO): YES